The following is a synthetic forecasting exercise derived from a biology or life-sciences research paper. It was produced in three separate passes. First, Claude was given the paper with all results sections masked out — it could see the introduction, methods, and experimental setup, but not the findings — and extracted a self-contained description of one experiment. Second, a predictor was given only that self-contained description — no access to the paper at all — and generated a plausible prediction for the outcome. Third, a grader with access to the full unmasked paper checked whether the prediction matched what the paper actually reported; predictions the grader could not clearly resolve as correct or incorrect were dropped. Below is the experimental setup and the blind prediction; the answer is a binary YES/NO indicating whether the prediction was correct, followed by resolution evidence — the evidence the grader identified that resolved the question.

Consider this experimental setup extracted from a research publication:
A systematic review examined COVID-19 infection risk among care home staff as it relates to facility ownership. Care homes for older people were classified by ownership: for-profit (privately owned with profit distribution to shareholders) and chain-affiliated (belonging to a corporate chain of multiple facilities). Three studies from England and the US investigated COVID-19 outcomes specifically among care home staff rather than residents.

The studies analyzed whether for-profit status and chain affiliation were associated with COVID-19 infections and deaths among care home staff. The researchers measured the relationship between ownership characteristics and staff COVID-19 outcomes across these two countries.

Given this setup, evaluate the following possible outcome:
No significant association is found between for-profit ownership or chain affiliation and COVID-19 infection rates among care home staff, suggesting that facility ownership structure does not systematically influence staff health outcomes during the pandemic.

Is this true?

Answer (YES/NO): NO